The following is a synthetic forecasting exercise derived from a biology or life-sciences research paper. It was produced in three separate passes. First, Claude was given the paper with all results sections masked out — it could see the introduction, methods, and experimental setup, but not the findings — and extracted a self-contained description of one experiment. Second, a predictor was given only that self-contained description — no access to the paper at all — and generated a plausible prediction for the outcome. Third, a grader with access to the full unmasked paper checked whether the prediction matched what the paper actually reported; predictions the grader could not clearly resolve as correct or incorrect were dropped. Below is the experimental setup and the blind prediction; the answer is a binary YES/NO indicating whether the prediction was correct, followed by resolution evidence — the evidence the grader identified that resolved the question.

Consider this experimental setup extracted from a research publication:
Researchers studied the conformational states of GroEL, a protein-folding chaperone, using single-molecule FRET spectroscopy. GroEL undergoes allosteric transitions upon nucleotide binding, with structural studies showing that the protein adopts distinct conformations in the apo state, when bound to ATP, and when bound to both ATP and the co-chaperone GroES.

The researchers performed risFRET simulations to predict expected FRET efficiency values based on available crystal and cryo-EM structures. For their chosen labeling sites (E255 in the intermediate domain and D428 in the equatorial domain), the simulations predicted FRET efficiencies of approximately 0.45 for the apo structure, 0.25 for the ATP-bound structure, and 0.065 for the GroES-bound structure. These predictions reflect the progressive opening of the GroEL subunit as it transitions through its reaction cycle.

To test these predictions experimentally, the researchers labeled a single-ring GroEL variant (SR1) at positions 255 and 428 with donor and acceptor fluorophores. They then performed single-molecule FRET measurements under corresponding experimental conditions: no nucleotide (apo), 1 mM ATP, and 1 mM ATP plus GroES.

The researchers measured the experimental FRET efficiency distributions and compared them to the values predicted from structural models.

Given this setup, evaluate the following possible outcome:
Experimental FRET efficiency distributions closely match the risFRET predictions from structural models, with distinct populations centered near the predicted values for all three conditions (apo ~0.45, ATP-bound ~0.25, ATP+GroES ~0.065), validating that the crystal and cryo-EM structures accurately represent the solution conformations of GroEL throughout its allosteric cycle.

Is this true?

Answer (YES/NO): NO